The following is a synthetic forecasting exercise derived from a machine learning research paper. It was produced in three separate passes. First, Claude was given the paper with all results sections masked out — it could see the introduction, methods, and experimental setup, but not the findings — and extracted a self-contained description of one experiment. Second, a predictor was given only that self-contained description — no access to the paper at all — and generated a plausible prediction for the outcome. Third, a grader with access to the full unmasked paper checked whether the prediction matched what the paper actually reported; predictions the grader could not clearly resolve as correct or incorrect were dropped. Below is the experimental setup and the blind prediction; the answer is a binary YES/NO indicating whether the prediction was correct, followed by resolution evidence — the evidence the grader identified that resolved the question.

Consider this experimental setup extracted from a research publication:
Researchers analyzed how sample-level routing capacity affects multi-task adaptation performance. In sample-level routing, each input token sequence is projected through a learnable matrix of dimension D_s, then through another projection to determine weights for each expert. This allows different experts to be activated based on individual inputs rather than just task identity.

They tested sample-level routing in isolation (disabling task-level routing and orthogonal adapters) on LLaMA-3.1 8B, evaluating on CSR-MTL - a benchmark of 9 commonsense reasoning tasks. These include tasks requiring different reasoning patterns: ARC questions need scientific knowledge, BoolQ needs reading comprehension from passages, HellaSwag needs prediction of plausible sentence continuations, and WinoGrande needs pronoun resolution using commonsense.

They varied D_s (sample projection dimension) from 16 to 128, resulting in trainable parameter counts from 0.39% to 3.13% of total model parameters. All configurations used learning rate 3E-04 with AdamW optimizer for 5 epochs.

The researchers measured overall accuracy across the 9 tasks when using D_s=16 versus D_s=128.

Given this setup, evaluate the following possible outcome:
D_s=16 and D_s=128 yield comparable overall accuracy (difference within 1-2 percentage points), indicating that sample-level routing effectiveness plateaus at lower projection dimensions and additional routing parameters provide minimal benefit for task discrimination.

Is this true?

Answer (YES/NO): YES